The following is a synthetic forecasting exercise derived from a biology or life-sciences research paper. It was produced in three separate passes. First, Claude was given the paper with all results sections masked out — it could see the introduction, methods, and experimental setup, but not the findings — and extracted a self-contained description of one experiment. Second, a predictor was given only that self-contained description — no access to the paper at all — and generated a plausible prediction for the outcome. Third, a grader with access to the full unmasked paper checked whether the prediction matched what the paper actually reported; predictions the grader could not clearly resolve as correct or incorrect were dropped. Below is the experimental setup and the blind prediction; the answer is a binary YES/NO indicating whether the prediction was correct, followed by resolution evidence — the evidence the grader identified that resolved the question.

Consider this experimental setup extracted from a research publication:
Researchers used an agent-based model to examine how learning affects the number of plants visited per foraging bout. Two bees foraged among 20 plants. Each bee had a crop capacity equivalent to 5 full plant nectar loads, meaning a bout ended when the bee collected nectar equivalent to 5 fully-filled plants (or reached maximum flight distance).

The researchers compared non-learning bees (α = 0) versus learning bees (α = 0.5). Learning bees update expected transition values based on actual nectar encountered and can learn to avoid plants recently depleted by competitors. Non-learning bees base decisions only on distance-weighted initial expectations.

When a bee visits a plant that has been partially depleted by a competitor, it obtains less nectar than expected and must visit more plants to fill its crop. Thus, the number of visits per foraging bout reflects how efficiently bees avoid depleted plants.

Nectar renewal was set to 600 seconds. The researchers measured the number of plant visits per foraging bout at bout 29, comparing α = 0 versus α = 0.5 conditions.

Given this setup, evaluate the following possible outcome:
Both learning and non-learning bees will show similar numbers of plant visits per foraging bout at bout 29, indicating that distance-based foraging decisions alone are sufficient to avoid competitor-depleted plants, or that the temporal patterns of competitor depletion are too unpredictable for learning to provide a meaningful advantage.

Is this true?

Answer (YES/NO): NO